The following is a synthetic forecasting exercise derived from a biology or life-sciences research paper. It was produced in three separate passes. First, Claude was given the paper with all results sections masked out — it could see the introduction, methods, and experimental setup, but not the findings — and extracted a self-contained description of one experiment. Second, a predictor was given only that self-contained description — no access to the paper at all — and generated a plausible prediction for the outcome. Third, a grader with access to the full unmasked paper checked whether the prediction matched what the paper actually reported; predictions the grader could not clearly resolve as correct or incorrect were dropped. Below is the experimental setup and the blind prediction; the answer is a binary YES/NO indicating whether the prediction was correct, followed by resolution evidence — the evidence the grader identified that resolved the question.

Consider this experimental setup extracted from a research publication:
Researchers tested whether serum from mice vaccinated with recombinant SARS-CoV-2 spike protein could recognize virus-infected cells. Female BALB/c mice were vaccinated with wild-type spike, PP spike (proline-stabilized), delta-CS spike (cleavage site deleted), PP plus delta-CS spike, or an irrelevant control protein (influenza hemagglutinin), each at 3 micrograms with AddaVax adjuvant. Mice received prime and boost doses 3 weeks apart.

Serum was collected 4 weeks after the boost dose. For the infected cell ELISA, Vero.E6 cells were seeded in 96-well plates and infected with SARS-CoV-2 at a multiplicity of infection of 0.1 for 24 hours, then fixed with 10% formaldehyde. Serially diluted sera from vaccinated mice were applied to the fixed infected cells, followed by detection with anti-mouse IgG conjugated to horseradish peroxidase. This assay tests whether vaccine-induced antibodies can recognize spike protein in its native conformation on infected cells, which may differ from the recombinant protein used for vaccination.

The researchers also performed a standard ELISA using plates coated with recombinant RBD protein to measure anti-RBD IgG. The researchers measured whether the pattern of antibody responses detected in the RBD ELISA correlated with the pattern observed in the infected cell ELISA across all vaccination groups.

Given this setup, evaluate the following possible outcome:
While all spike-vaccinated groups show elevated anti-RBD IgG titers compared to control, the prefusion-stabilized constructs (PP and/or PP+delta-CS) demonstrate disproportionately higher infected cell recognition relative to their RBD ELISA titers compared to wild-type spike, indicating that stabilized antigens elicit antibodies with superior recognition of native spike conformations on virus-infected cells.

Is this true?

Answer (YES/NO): NO